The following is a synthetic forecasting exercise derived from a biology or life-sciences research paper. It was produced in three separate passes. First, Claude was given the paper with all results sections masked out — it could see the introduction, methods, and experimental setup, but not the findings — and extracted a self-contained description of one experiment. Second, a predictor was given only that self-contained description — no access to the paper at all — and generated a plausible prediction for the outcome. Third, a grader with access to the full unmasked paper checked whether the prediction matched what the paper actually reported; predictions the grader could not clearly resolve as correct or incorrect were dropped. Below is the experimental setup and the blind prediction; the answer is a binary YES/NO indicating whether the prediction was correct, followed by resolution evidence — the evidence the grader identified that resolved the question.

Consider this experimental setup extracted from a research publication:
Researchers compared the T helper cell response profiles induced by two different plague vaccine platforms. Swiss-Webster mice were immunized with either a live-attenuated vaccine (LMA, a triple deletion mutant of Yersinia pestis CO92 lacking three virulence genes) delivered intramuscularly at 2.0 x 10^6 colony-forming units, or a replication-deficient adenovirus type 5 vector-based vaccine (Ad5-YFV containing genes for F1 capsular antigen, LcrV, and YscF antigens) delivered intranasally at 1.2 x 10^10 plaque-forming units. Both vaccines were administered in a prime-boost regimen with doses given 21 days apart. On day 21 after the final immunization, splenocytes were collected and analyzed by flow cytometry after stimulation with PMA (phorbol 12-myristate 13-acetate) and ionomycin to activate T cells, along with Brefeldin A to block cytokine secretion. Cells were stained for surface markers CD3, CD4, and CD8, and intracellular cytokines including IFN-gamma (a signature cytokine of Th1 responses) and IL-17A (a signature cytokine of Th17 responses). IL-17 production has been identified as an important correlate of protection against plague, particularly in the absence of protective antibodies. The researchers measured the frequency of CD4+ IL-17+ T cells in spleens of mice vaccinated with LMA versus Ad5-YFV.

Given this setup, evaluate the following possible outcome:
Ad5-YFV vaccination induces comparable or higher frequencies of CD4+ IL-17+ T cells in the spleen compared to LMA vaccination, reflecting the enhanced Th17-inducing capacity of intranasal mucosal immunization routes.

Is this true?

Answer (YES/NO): NO